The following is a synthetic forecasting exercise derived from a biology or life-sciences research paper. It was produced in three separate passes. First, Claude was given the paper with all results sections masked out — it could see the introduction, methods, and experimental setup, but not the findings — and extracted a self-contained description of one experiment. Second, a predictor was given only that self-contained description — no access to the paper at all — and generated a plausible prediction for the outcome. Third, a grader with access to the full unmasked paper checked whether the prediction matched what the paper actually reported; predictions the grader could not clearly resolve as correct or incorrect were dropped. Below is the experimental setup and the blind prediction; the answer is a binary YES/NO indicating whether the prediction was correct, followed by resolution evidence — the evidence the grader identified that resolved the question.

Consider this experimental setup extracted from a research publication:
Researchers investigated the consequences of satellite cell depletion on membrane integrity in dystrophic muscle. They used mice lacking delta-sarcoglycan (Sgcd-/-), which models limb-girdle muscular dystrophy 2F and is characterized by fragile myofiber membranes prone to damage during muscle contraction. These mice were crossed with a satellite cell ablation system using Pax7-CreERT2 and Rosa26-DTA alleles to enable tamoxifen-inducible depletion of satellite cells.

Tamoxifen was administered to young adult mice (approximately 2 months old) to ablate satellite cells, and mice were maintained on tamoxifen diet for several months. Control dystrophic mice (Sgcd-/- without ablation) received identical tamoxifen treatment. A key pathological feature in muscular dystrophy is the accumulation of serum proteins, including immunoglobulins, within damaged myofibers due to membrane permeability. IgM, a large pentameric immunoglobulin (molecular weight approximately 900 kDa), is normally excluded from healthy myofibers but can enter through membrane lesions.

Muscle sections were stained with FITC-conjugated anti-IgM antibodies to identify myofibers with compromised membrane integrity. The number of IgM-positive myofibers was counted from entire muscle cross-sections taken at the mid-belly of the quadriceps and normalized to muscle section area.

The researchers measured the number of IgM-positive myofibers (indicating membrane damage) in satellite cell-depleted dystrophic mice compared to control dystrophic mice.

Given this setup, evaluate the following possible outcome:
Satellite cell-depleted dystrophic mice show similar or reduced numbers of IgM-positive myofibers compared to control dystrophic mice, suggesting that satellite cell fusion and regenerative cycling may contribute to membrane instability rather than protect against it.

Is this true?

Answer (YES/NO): YES